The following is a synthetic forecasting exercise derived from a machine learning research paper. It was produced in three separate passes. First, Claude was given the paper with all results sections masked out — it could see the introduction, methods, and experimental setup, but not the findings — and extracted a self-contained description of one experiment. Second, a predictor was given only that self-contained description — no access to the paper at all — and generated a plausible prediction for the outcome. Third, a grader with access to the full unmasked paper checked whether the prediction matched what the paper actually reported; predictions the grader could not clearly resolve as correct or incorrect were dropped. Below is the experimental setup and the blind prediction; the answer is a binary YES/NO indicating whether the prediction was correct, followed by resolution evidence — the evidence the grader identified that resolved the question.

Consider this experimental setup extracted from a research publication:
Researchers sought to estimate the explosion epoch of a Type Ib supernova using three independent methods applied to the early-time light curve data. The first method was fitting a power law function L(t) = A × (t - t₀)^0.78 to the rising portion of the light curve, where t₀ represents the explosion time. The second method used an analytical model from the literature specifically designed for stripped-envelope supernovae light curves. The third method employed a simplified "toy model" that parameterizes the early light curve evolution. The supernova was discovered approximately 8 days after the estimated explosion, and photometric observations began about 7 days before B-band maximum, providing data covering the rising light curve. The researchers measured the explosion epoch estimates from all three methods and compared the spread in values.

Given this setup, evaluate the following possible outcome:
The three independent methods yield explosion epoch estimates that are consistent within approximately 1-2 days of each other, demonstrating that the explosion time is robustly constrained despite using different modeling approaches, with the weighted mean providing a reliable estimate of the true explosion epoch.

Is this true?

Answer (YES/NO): NO